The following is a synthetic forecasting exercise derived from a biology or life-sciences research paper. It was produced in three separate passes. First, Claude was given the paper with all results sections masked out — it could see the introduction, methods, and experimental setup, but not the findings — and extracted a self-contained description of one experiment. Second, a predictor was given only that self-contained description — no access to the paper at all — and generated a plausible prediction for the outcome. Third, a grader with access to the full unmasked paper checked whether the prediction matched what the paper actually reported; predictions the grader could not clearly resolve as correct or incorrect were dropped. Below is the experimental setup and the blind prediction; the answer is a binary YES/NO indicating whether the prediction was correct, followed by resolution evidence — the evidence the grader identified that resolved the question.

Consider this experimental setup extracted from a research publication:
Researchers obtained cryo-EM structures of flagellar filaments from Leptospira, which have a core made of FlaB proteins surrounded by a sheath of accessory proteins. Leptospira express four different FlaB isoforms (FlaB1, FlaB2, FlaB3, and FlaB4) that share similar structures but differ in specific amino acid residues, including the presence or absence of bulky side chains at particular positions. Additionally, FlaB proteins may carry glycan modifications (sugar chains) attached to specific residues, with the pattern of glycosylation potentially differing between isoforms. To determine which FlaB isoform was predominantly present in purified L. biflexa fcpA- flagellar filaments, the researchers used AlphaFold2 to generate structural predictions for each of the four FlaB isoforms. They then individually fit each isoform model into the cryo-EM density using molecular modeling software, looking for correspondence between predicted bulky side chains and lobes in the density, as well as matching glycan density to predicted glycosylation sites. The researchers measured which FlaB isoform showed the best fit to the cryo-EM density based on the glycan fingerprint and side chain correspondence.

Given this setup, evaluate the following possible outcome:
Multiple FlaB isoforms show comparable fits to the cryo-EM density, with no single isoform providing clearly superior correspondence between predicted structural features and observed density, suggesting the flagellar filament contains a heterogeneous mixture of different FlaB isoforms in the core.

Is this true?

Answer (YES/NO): NO